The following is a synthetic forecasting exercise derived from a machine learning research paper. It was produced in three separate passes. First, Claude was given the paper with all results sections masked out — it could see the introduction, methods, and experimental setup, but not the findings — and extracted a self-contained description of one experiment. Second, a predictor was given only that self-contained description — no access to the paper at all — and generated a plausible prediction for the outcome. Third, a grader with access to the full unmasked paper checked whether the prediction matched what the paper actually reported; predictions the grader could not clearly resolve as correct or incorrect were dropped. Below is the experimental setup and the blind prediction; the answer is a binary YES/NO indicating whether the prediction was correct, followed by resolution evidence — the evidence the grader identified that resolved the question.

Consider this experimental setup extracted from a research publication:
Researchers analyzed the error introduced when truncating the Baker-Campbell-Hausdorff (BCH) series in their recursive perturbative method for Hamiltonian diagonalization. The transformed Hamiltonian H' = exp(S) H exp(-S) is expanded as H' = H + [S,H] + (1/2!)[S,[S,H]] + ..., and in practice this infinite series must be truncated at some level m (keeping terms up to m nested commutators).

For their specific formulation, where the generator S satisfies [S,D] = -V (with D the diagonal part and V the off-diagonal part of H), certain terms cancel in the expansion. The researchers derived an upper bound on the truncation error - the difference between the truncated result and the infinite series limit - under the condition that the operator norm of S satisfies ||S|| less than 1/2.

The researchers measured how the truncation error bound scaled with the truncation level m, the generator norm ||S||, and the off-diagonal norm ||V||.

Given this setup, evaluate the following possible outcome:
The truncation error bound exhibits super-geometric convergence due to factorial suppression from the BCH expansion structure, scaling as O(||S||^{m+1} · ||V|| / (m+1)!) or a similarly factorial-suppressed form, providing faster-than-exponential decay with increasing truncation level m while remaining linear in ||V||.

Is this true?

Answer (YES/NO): YES